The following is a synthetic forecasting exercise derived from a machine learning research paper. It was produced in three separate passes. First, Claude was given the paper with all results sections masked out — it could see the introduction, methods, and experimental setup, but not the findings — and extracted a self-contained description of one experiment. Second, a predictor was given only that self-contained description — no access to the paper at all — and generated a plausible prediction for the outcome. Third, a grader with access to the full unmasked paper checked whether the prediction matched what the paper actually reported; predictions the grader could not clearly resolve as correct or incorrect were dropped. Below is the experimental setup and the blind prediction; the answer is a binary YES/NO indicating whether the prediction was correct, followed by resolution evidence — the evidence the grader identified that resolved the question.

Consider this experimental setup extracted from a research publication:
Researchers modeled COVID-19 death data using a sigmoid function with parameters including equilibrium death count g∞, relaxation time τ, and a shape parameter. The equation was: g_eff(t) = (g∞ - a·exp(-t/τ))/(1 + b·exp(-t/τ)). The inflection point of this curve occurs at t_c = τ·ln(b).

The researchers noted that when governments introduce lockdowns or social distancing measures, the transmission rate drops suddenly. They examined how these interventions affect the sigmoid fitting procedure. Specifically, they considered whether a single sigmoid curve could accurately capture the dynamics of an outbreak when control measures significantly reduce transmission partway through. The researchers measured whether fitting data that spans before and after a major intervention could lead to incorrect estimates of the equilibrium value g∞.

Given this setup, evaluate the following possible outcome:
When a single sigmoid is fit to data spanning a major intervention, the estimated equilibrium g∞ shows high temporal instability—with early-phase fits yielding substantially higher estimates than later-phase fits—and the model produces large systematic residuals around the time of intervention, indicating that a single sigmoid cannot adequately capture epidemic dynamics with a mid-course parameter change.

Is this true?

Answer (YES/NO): NO